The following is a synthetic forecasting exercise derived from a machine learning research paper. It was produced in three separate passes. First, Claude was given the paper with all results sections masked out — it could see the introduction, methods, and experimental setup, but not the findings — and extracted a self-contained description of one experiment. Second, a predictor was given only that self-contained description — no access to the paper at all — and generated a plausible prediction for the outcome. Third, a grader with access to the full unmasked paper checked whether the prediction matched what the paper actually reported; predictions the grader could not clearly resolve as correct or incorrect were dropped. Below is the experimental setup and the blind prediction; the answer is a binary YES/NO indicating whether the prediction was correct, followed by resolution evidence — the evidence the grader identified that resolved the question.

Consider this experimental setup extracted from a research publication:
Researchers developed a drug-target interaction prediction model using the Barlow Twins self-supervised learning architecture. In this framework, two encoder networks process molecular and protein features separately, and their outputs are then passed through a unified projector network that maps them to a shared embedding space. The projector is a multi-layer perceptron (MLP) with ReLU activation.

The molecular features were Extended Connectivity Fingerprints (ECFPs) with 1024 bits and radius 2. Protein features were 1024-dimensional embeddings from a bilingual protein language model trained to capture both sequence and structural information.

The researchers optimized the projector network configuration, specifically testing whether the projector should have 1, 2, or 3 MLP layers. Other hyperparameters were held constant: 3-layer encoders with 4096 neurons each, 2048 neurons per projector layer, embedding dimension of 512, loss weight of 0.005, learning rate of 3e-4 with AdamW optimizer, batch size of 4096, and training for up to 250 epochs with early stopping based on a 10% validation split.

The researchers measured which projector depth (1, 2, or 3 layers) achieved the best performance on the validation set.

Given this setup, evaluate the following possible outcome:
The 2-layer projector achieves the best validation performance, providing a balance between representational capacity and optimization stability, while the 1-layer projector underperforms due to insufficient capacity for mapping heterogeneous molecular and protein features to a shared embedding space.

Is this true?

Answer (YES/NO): NO